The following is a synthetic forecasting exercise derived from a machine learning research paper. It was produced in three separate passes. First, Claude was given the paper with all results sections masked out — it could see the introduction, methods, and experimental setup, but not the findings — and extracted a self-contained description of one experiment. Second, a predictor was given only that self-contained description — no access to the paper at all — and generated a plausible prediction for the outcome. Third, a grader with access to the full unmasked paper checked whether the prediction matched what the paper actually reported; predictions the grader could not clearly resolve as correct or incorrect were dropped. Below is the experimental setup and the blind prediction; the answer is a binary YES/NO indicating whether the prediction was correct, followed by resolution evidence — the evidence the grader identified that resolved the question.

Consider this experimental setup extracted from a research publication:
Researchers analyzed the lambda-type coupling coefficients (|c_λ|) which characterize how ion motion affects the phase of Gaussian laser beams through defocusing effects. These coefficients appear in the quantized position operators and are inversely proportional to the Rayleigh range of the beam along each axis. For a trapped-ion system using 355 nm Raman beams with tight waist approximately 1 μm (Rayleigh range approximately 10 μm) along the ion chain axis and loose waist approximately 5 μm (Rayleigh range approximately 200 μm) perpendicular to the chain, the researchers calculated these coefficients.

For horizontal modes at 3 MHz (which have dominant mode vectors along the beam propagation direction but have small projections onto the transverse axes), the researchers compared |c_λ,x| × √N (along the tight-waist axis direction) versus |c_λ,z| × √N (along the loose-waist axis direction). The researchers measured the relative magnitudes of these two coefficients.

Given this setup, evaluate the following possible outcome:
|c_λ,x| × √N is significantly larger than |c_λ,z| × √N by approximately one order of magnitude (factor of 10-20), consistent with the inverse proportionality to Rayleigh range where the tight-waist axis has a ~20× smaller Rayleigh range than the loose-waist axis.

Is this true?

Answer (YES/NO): YES